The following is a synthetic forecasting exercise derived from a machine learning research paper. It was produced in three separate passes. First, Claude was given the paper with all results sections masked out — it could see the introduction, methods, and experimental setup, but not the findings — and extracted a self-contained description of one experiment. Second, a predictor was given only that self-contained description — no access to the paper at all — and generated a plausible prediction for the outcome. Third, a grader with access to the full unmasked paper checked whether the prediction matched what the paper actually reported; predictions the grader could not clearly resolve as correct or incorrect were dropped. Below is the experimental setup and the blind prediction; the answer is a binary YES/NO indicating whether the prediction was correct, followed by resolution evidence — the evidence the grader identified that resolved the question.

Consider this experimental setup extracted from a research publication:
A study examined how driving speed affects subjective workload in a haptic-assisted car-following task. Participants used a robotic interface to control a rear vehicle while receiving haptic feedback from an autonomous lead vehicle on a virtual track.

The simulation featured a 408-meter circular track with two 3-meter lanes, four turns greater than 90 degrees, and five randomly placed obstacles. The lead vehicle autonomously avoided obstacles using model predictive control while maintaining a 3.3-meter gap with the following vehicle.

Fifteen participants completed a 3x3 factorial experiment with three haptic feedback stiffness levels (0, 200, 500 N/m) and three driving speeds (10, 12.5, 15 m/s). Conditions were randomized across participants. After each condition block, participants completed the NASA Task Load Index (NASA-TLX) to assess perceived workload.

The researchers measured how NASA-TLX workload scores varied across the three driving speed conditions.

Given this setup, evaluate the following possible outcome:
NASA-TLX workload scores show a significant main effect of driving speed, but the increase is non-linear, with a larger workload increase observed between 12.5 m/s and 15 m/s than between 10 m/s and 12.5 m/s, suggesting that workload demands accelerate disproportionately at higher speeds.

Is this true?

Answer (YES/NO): NO